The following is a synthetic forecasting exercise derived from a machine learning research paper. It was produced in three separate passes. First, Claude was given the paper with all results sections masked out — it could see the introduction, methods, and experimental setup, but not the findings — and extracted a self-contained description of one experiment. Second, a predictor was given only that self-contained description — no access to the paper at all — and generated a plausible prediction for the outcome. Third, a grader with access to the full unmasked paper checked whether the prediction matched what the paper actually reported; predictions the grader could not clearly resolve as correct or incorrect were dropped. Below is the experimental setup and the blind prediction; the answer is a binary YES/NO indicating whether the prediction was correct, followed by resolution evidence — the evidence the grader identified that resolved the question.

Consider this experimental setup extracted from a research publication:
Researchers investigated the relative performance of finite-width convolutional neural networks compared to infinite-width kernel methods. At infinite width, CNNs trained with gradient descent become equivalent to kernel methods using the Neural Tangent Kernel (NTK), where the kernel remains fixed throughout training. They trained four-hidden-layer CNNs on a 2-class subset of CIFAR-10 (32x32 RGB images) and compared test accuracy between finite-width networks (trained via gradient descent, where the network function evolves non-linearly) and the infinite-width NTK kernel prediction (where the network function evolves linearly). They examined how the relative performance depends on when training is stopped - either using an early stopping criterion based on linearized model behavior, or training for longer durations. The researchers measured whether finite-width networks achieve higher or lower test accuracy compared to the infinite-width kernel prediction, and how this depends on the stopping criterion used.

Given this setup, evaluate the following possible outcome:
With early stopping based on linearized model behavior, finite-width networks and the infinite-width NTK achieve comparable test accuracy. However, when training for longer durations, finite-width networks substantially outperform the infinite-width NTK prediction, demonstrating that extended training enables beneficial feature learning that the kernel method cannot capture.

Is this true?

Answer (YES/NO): NO